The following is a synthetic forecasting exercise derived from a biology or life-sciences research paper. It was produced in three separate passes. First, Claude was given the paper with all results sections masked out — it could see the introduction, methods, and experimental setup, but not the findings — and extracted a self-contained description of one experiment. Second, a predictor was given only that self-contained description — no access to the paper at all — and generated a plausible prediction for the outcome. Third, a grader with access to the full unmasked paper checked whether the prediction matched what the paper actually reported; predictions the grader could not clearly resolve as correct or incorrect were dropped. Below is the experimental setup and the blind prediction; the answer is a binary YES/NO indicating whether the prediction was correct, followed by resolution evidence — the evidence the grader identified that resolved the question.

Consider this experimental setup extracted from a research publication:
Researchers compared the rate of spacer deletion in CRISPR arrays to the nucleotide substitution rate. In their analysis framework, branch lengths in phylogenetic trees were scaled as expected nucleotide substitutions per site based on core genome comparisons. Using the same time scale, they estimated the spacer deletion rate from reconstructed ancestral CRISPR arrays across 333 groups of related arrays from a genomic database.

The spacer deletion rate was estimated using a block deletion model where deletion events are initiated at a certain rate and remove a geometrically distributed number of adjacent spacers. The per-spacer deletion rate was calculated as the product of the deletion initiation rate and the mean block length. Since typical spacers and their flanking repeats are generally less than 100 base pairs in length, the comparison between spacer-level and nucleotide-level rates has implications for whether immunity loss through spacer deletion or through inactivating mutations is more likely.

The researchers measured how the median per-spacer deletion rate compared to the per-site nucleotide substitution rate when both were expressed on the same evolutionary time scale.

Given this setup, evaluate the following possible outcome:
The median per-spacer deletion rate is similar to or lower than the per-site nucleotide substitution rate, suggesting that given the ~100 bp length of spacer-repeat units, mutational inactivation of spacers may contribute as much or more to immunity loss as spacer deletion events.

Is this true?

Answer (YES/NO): NO